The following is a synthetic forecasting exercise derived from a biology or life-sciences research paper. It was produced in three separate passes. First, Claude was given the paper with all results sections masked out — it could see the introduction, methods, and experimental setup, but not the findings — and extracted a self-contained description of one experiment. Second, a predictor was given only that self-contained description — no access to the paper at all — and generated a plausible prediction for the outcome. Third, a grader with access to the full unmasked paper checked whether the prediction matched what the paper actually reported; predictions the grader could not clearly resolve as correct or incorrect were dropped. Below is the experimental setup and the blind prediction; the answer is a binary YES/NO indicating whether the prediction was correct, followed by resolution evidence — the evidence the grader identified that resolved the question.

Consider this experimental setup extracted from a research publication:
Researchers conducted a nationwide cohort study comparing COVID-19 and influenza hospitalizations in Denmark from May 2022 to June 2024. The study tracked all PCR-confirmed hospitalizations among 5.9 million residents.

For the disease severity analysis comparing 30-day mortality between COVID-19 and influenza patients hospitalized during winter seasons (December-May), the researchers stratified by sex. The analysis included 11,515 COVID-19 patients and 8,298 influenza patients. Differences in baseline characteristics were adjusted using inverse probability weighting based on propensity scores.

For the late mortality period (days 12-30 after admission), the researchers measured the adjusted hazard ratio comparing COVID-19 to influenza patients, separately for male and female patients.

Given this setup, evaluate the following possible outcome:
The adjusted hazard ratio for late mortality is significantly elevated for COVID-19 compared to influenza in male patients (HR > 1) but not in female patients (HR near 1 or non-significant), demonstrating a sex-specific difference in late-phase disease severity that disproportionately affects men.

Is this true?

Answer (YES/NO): NO